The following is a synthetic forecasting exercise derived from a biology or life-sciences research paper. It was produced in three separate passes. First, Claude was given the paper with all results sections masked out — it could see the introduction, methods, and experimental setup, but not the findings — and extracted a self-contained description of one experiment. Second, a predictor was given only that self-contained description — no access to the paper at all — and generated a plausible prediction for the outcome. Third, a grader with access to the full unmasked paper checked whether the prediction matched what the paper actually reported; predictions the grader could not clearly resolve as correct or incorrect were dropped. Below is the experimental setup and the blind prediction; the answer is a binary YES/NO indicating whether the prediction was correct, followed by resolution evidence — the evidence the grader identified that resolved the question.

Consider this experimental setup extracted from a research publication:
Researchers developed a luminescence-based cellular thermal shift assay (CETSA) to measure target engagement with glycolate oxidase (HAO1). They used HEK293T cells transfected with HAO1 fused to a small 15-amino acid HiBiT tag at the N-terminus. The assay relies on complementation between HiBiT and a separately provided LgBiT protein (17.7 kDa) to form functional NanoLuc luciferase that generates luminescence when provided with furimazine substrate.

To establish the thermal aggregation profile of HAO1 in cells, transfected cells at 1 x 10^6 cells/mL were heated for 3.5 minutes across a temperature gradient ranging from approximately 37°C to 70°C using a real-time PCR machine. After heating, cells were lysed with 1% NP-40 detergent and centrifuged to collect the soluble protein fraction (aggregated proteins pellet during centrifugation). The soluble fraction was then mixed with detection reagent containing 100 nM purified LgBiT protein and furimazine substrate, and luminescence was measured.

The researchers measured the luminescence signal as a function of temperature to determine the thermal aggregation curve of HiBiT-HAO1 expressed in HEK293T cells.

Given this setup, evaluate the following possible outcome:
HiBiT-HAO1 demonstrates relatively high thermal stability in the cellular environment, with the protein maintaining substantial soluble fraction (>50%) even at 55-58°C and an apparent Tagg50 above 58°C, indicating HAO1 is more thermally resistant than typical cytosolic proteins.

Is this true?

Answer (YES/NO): NO